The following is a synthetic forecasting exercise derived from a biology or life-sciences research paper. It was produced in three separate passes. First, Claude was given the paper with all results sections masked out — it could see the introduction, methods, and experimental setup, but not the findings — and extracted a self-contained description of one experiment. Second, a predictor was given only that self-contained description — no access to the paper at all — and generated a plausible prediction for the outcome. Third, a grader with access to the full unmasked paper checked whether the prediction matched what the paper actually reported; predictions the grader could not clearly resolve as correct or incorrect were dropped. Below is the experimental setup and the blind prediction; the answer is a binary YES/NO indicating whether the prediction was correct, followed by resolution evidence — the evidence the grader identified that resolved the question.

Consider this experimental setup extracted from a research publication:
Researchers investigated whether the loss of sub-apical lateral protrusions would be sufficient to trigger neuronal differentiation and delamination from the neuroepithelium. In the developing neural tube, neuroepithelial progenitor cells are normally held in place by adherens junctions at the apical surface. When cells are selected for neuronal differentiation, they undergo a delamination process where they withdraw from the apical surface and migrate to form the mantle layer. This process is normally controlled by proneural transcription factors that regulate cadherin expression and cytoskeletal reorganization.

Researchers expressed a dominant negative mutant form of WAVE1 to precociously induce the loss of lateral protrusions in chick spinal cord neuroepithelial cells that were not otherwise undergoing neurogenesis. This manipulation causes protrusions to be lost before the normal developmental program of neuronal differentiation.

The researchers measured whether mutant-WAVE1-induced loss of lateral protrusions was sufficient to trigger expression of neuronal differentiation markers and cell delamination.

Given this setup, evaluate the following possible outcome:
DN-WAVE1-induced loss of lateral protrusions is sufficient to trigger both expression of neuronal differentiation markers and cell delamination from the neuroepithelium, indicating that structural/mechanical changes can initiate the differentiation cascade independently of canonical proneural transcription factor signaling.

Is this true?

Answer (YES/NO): NO